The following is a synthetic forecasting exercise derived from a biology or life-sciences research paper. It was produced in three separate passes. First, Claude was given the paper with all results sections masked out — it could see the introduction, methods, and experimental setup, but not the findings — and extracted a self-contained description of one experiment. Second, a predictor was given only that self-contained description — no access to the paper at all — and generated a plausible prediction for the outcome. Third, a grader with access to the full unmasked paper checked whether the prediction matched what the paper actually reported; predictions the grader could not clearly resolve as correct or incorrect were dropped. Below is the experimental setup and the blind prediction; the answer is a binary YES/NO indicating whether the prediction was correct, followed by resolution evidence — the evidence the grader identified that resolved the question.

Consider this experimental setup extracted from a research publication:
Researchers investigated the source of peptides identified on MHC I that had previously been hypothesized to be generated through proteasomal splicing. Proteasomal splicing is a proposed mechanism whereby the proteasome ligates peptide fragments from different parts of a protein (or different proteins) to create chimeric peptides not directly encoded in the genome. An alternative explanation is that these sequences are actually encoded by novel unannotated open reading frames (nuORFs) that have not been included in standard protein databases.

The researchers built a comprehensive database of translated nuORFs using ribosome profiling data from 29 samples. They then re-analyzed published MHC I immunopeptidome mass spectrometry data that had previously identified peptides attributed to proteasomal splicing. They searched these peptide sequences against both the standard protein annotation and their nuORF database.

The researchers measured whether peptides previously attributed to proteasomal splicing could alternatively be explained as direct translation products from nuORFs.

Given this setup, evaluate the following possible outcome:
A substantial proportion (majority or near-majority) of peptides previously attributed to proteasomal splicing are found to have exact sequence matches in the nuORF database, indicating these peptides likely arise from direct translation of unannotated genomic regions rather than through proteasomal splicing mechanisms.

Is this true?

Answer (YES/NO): NO